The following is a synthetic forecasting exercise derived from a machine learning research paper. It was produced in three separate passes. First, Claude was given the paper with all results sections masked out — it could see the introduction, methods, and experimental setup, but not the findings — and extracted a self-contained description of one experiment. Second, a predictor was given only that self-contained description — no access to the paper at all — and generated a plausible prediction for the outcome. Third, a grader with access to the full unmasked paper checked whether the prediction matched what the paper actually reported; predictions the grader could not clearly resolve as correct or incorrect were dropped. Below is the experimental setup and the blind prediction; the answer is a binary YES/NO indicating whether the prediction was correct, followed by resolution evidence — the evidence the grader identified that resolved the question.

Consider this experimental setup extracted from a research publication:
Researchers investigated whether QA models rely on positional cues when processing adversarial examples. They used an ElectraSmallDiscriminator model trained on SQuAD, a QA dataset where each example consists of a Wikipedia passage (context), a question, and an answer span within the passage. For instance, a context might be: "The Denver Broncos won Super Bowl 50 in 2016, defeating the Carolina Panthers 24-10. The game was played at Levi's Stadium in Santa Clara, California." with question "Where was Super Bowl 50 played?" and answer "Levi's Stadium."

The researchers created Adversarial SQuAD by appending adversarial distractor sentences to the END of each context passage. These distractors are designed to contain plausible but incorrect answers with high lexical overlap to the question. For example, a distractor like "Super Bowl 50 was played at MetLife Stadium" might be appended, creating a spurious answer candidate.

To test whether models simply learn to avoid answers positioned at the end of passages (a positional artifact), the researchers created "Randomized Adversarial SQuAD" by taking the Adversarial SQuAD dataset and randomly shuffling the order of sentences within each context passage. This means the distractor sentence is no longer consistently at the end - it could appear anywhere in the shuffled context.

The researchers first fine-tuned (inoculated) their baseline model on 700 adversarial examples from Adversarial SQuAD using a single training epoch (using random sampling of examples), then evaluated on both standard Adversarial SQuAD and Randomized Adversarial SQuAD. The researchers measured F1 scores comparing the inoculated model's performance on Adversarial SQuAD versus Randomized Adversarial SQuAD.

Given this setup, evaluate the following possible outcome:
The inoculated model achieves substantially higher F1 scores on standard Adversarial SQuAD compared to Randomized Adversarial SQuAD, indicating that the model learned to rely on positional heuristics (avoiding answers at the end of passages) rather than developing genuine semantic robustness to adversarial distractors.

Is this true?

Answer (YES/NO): YES